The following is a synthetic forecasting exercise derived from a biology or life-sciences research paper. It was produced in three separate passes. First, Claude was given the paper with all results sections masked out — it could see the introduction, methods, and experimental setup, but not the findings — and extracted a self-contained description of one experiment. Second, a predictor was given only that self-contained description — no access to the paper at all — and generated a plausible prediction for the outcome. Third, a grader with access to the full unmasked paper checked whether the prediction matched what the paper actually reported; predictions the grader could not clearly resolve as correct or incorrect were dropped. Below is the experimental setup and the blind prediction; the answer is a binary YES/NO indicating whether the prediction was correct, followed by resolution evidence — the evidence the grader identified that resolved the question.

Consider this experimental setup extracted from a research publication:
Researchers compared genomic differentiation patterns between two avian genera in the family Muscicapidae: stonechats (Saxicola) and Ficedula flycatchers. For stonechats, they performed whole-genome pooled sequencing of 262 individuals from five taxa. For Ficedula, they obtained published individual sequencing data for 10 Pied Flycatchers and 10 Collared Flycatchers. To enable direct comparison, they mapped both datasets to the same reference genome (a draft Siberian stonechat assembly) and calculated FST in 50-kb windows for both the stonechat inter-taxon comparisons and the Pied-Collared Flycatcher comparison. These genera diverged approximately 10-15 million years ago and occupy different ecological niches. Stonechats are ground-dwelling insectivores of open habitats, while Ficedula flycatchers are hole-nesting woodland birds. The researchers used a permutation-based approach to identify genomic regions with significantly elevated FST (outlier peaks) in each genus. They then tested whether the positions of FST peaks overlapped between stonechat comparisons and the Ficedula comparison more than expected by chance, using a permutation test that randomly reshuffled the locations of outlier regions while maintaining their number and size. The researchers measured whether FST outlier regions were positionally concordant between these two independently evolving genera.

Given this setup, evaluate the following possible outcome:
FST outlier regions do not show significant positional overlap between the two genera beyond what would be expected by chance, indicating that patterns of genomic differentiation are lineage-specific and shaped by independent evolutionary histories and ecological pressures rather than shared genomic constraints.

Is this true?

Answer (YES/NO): NO